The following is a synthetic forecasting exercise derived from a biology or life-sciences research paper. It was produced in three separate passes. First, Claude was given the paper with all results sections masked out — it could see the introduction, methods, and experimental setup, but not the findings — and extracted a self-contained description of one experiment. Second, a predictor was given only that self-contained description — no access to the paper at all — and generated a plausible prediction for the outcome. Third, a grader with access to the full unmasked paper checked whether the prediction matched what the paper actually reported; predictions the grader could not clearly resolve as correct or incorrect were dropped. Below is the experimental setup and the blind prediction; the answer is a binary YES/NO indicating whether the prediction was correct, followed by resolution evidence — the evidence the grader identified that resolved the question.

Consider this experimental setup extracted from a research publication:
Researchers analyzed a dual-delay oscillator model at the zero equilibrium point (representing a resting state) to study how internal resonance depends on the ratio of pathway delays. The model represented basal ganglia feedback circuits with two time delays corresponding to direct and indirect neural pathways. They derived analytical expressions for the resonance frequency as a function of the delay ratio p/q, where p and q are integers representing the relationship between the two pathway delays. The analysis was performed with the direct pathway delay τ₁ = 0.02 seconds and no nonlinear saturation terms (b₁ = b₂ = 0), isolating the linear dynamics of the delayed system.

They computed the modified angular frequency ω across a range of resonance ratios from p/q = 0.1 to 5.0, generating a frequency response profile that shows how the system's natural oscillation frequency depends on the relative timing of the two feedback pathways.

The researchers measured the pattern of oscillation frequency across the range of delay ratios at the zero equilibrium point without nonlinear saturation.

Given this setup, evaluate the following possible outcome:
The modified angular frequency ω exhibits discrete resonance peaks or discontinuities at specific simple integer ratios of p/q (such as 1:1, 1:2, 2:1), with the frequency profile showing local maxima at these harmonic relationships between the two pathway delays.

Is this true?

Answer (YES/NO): NO